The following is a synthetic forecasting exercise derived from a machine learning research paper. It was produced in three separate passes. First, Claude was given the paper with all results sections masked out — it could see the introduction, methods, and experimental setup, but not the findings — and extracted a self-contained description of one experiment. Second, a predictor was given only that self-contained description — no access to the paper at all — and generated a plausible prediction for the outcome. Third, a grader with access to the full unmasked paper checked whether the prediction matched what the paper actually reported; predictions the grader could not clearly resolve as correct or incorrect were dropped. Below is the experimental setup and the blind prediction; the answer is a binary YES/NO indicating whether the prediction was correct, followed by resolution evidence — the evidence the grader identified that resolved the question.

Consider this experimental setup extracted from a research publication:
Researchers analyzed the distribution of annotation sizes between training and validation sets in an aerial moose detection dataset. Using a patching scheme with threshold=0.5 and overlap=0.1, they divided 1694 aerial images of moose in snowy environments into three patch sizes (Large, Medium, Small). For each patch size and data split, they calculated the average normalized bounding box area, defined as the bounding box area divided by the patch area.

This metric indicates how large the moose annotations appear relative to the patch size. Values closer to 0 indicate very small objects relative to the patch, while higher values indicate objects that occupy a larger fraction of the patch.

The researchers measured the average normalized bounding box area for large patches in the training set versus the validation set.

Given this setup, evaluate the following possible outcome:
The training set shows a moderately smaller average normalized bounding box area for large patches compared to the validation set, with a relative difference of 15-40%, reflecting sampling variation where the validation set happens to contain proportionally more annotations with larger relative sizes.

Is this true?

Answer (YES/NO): NO